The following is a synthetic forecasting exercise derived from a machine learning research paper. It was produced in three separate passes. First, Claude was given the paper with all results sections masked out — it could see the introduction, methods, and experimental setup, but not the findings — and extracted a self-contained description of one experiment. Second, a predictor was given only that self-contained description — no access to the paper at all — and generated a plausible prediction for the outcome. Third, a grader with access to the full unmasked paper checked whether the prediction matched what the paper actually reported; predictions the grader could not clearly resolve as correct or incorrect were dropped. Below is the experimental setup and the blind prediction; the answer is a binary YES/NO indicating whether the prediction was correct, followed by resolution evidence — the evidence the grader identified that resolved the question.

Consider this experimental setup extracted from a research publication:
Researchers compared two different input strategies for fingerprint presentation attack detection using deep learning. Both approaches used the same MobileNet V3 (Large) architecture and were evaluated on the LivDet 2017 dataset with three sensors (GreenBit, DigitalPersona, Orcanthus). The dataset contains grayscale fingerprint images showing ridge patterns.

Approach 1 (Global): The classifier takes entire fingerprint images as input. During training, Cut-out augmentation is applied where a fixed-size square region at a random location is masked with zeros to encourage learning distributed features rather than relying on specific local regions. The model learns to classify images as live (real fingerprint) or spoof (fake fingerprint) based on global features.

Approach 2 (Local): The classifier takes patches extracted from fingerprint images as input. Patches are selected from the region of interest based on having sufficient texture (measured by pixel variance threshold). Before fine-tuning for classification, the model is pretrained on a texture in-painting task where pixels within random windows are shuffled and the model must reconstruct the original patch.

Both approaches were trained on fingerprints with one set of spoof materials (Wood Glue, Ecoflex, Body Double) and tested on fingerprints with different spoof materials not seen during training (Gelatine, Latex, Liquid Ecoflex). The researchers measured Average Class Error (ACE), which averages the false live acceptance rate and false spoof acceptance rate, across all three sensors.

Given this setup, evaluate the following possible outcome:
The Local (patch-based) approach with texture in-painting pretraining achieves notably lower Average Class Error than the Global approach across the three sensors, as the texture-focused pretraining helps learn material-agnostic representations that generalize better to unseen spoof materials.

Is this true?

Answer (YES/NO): NO